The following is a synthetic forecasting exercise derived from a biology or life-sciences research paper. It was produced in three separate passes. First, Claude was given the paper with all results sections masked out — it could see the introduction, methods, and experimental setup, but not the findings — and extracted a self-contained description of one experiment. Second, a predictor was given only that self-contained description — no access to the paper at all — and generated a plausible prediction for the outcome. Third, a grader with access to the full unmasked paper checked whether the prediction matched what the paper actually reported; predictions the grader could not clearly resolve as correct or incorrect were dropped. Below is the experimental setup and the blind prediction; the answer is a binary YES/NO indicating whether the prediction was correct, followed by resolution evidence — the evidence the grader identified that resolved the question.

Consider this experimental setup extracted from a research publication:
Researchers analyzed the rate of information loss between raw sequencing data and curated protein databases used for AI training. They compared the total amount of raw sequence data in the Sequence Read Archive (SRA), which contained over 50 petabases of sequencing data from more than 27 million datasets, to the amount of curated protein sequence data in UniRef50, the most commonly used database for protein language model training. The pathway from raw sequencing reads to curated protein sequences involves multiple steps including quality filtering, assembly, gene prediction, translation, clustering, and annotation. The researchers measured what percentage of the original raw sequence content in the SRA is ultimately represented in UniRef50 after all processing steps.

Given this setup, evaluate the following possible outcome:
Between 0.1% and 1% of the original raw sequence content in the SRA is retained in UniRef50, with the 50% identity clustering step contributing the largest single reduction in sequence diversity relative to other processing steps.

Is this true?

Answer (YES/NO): NO